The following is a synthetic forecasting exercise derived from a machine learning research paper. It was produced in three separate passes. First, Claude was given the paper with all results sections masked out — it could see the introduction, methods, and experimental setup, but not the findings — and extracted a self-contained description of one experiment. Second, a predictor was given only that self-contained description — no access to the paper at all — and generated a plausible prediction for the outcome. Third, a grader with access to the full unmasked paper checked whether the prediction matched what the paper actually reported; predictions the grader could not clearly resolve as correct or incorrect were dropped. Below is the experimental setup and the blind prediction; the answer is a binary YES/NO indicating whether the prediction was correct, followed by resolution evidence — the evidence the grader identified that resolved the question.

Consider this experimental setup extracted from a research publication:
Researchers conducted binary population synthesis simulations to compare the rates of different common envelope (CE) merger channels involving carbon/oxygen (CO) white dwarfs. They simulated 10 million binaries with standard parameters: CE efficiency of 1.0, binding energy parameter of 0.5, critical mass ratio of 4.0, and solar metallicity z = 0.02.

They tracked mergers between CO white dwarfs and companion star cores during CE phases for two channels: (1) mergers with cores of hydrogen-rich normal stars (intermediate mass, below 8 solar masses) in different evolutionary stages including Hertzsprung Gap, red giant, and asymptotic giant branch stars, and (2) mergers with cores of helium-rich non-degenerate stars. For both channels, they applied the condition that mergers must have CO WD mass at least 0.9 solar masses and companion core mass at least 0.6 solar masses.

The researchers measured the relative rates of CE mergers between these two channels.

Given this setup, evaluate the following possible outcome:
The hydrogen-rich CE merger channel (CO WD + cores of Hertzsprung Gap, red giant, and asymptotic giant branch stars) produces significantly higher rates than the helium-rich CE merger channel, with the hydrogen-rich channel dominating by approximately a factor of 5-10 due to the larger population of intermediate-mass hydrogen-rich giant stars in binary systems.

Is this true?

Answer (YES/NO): NO